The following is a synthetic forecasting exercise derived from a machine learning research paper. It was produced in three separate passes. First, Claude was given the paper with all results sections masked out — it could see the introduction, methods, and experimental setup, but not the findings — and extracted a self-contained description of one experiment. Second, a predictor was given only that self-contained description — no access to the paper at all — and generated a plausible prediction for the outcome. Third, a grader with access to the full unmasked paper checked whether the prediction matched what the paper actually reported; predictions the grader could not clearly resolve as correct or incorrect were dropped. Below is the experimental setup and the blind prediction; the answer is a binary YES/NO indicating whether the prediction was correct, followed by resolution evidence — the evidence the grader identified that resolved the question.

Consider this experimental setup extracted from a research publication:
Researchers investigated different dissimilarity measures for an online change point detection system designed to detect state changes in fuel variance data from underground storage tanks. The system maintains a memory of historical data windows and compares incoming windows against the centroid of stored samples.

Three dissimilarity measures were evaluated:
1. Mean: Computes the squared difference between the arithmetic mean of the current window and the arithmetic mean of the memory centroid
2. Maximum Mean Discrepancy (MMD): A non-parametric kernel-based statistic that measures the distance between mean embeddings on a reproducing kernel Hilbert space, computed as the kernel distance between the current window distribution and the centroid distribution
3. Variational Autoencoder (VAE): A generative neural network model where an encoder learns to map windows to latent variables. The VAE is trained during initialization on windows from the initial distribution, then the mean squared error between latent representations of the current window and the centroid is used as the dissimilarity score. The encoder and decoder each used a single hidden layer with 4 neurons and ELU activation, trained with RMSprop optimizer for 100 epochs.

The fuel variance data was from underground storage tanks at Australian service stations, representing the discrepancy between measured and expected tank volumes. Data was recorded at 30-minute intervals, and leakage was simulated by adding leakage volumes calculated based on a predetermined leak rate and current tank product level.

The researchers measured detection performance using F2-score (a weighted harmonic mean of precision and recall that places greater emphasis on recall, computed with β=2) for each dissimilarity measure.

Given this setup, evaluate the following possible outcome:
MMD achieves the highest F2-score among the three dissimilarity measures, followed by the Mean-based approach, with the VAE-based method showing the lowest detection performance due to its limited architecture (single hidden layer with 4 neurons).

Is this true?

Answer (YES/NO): NO